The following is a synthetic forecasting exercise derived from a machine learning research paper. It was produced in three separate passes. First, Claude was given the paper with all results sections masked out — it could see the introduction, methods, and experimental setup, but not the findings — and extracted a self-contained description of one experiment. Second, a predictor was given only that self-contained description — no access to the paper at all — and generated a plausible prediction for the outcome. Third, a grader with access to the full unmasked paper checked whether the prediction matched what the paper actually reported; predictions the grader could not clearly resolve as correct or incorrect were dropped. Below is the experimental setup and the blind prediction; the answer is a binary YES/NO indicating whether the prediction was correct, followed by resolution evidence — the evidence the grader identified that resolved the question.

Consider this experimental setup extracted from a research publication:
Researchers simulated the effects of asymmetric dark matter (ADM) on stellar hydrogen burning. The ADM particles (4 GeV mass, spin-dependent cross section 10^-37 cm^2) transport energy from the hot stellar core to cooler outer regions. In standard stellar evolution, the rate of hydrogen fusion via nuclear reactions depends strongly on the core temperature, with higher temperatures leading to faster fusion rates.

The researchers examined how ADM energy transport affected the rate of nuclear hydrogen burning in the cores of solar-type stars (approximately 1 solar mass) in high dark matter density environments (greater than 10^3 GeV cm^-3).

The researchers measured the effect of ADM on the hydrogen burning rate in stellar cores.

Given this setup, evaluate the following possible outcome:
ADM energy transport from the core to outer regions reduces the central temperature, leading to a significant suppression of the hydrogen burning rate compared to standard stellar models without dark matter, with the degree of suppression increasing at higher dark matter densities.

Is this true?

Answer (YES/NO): YES